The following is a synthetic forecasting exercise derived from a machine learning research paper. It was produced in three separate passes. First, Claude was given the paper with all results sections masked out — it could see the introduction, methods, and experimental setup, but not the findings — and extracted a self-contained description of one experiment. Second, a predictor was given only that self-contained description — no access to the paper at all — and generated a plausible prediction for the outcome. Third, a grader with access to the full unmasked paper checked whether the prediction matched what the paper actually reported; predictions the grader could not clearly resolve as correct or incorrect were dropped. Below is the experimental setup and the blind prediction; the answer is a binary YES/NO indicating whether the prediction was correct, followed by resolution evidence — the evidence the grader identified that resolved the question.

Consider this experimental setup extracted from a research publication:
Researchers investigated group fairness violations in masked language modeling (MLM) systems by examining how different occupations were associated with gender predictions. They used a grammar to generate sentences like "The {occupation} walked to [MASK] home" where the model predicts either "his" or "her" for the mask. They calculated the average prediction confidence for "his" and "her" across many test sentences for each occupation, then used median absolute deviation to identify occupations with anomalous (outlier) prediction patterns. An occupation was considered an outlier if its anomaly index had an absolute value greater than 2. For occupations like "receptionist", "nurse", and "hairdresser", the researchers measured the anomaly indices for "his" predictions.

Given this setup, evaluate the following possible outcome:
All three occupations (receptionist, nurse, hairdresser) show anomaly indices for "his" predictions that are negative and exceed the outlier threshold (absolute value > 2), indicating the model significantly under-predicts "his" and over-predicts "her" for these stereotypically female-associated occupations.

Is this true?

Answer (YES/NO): YES